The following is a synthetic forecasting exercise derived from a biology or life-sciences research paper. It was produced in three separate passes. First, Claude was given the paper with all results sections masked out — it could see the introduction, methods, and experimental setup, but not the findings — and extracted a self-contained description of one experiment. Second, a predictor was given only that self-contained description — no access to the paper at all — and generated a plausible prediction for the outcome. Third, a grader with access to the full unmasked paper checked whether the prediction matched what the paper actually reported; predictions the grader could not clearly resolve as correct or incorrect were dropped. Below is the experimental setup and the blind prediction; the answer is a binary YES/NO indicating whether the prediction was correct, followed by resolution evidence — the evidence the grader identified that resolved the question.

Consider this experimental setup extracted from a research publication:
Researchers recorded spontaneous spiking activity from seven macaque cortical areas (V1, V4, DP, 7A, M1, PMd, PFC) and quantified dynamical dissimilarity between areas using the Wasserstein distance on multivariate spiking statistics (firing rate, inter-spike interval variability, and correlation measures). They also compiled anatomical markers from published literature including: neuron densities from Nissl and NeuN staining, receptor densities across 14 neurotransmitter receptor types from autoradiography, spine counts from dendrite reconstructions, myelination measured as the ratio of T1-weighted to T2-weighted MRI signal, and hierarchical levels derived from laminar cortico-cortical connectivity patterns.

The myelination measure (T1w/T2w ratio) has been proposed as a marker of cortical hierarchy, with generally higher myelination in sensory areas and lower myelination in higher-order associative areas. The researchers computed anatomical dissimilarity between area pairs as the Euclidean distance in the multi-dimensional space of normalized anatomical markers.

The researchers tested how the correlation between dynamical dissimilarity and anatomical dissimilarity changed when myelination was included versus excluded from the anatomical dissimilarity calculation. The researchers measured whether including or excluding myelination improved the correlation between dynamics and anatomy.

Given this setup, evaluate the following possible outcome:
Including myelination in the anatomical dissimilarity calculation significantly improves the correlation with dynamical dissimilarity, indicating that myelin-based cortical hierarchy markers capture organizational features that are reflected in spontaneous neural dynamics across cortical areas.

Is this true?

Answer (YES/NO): NO